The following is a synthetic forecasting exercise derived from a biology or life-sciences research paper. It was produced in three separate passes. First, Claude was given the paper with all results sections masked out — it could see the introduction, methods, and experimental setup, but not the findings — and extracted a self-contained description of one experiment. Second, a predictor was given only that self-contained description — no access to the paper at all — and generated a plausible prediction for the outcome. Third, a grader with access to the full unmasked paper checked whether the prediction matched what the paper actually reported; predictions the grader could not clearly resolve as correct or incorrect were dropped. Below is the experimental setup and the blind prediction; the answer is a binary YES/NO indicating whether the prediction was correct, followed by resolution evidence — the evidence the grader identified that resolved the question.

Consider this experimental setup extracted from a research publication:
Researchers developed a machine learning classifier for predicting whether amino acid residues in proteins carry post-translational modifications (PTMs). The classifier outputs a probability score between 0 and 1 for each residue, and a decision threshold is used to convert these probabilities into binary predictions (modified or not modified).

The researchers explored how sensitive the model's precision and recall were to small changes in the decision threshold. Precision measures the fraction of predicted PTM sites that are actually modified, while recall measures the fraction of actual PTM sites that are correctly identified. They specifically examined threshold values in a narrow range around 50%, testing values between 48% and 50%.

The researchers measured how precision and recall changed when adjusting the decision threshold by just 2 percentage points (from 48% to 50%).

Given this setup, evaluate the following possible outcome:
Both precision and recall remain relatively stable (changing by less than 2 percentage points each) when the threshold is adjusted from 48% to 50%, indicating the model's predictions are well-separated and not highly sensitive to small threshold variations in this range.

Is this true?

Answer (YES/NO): NO